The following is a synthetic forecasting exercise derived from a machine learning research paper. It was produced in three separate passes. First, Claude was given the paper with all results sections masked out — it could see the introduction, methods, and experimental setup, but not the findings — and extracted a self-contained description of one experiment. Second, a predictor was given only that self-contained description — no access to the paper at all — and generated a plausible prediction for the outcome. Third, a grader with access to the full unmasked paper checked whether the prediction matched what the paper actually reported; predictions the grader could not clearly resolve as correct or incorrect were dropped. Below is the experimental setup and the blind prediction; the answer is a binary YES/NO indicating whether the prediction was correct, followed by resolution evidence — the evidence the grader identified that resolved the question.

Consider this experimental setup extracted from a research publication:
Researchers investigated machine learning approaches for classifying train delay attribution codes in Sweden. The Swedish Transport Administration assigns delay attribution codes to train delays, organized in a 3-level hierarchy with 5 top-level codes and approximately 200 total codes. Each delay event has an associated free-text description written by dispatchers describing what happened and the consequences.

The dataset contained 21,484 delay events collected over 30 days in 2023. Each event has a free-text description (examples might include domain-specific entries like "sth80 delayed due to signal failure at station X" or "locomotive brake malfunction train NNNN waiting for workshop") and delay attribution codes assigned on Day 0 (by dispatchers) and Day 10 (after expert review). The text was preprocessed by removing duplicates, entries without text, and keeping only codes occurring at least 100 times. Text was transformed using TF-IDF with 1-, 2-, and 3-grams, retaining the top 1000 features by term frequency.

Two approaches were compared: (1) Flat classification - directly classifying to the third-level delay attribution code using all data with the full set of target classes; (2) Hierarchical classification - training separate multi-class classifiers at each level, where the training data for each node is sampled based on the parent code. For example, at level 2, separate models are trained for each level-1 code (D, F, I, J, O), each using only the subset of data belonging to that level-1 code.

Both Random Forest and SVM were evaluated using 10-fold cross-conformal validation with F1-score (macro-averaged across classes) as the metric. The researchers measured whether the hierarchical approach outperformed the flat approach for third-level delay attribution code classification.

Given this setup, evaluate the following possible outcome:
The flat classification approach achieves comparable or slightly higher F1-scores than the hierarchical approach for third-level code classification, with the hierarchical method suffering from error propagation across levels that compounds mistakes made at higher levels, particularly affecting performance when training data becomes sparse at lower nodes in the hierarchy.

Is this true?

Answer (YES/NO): NO